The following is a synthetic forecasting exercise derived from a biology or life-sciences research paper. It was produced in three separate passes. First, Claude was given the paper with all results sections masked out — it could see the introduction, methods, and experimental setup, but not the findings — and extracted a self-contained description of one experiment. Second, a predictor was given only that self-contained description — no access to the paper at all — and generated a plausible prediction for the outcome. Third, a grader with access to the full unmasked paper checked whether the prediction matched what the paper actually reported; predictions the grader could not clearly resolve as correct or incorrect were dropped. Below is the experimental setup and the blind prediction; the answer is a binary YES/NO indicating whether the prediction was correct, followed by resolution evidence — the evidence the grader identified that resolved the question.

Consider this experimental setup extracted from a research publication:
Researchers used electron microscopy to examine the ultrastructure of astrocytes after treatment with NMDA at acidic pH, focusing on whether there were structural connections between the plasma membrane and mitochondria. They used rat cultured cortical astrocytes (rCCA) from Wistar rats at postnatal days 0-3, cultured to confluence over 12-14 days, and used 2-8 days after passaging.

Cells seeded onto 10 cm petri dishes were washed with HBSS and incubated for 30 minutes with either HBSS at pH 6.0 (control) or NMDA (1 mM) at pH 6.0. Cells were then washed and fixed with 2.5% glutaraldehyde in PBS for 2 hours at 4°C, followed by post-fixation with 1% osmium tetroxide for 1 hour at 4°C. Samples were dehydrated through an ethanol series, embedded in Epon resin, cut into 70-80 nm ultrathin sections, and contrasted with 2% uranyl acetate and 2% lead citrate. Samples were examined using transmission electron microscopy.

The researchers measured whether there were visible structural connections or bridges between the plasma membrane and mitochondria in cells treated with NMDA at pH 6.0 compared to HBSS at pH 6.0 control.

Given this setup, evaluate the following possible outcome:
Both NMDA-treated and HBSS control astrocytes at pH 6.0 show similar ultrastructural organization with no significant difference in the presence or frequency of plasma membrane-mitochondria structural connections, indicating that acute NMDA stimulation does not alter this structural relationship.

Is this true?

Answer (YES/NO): NO